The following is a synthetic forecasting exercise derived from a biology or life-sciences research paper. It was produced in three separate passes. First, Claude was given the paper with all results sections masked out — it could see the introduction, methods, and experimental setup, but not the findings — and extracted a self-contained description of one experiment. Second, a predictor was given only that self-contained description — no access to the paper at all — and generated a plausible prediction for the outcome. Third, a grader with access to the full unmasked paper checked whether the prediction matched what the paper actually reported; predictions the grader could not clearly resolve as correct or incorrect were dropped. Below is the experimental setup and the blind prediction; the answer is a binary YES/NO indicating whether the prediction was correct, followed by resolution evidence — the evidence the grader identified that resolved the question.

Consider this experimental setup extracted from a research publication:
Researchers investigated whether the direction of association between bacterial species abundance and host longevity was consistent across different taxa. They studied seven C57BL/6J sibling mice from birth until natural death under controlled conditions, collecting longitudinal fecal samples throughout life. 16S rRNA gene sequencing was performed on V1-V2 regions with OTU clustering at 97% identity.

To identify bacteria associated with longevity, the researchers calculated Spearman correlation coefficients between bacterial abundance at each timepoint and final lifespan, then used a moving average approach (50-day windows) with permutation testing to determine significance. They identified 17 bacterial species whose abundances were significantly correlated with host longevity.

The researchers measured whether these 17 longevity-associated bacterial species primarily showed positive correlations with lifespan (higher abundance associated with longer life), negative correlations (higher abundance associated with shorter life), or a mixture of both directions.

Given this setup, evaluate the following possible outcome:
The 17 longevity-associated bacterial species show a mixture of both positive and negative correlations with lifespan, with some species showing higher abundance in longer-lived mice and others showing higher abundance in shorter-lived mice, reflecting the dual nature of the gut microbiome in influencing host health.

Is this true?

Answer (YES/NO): YES